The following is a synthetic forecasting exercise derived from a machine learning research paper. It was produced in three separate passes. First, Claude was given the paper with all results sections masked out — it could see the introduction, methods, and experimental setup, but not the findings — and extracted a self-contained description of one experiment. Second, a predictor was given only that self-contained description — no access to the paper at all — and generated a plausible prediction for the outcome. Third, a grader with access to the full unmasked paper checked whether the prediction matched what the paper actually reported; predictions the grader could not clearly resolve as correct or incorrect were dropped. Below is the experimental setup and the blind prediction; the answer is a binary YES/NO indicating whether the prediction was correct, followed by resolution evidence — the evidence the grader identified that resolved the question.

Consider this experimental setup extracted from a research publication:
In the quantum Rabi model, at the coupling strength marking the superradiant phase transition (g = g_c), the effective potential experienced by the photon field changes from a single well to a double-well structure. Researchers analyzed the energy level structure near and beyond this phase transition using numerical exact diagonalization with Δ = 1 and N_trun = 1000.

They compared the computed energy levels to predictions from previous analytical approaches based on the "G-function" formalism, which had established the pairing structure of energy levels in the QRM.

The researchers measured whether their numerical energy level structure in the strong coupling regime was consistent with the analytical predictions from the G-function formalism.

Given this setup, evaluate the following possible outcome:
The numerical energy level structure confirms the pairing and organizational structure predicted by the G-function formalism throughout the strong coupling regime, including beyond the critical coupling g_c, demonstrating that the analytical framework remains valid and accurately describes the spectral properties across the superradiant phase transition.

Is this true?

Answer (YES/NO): NO